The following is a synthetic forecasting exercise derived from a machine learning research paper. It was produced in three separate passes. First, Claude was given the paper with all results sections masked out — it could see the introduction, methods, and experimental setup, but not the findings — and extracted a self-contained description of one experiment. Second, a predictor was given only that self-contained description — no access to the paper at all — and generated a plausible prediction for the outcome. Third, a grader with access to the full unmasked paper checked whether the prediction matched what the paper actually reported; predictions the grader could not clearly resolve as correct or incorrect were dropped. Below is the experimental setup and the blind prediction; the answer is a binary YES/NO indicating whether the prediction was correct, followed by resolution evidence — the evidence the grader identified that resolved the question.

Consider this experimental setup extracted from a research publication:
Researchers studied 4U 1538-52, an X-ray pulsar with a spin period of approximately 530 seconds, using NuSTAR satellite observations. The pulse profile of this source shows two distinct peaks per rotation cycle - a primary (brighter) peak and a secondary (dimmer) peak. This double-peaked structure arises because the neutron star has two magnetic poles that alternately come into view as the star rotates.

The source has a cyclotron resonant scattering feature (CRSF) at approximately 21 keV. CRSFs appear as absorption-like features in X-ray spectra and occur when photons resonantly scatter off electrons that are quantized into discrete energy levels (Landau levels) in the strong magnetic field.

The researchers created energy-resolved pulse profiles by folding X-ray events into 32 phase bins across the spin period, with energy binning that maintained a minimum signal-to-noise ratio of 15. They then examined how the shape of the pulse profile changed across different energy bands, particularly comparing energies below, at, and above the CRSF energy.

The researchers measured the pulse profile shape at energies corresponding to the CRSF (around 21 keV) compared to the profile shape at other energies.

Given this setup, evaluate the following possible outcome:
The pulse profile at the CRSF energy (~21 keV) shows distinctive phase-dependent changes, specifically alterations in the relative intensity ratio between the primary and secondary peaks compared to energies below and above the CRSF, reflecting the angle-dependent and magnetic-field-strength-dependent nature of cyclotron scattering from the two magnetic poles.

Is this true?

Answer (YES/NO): YES